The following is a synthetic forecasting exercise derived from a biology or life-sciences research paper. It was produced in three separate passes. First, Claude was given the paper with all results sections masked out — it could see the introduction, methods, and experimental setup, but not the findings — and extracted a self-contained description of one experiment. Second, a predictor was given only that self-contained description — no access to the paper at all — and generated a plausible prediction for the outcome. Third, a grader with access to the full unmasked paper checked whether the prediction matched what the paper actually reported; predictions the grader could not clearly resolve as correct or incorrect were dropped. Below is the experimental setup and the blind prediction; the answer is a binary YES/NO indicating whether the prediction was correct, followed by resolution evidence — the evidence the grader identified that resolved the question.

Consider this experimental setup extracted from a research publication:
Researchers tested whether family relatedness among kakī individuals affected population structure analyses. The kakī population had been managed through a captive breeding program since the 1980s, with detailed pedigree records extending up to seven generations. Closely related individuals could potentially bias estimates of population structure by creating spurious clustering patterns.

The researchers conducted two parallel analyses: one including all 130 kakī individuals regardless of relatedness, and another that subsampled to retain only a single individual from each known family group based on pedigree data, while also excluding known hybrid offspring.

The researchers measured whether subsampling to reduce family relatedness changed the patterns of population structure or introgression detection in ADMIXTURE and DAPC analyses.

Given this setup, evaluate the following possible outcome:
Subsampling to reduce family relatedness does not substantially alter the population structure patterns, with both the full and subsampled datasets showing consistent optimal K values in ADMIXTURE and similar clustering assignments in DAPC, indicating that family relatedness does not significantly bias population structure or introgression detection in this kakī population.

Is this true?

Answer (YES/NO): YES